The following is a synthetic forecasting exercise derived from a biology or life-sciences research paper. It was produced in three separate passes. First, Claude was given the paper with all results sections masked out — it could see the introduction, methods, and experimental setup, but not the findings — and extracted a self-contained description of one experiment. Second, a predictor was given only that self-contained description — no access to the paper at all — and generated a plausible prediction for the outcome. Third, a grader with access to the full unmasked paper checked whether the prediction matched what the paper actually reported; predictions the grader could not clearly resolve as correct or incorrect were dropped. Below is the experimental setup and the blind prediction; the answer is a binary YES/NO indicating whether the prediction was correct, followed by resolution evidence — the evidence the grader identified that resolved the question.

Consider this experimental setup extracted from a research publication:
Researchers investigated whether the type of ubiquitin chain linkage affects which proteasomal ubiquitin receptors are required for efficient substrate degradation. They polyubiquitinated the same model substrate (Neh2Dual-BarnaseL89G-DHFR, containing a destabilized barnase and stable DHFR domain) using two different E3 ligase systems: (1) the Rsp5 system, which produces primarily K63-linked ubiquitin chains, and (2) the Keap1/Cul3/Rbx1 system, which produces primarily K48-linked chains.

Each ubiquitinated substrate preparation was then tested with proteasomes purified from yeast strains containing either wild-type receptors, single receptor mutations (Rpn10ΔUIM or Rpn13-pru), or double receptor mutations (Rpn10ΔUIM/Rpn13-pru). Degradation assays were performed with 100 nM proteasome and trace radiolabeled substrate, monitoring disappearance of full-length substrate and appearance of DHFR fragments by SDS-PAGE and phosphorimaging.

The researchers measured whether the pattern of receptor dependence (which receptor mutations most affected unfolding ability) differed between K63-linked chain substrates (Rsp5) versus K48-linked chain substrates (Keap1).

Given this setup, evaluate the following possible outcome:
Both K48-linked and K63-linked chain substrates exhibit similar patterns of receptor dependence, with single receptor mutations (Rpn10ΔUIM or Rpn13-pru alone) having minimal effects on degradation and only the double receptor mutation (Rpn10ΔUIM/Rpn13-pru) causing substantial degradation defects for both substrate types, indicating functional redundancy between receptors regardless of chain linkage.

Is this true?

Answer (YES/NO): NO